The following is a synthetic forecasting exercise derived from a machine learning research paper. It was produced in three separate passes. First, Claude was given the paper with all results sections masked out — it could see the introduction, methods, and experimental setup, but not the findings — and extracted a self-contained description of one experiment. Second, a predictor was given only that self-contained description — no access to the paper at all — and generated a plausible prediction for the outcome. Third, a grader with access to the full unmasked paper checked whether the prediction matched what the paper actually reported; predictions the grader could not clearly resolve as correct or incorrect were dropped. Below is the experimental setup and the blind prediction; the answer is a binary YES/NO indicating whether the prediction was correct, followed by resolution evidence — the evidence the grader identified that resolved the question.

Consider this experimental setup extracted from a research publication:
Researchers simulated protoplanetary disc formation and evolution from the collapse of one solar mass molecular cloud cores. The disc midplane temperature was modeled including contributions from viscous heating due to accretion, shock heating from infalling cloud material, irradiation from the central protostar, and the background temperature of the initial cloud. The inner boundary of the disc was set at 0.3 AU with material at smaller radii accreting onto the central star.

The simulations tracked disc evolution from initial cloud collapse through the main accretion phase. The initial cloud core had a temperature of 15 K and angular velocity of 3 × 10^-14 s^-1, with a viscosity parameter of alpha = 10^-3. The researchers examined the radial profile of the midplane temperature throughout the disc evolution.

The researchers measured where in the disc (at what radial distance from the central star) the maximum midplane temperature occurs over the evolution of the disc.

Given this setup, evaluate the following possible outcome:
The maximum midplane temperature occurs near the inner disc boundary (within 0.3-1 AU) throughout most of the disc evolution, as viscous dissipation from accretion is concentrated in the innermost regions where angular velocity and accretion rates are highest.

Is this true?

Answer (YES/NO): YES